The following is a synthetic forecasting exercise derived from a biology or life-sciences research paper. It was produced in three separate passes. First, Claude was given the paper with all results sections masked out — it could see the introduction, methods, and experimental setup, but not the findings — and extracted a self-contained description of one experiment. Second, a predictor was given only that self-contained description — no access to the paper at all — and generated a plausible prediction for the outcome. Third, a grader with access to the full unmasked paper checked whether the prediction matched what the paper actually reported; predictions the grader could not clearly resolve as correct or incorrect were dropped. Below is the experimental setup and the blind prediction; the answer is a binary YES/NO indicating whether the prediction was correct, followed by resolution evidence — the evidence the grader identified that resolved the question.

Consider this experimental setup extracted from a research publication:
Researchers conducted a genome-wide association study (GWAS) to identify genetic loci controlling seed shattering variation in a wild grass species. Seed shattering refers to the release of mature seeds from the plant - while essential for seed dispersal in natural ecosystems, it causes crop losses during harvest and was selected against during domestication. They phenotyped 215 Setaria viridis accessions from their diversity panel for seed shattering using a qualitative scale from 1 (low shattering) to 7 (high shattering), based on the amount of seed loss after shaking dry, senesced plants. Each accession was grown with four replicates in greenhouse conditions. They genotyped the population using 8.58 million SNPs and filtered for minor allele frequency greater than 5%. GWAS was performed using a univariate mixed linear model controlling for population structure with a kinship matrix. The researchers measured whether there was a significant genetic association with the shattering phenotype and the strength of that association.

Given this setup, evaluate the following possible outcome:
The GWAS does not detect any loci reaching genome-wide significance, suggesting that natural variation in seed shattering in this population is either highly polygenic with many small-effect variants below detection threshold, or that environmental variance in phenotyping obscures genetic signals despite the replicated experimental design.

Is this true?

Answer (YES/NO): NO